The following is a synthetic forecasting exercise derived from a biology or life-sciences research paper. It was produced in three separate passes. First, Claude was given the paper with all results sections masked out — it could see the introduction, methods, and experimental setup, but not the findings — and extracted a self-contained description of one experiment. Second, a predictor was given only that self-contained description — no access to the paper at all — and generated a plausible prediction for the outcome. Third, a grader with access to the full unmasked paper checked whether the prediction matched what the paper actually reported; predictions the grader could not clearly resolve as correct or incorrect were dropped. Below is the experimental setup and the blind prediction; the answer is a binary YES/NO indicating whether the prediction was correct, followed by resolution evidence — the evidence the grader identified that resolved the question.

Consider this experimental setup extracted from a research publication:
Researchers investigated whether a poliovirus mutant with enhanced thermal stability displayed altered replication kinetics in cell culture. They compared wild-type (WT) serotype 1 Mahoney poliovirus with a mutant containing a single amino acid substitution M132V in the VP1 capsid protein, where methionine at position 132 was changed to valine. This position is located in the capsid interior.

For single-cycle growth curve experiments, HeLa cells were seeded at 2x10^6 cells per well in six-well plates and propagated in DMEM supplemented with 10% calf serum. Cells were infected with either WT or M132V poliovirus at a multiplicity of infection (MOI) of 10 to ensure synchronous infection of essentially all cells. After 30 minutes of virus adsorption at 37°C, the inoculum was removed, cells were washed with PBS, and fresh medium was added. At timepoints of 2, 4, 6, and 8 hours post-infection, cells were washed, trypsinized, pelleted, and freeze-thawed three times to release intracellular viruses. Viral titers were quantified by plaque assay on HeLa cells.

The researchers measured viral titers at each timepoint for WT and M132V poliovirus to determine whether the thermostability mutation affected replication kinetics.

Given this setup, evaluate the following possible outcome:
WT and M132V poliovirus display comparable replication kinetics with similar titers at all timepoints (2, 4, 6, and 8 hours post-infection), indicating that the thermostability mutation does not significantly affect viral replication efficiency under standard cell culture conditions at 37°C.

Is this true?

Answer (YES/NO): YES